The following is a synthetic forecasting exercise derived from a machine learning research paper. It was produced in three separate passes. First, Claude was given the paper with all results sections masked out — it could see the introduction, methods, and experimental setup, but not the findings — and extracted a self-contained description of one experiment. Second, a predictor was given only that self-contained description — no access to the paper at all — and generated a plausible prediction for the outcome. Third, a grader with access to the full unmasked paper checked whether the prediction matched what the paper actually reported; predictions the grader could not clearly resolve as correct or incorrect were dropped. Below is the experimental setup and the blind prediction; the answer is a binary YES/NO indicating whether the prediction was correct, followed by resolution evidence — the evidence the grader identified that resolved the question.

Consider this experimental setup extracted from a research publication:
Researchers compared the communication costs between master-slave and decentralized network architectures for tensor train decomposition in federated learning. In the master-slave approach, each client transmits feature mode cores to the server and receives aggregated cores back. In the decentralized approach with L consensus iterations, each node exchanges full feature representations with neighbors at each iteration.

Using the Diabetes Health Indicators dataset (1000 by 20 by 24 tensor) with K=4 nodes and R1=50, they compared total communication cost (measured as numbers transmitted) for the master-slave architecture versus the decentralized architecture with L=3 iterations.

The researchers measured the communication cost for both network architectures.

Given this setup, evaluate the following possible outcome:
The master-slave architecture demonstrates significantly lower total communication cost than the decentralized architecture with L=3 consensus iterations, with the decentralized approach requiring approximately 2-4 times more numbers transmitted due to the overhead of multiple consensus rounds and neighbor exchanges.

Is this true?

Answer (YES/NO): NO